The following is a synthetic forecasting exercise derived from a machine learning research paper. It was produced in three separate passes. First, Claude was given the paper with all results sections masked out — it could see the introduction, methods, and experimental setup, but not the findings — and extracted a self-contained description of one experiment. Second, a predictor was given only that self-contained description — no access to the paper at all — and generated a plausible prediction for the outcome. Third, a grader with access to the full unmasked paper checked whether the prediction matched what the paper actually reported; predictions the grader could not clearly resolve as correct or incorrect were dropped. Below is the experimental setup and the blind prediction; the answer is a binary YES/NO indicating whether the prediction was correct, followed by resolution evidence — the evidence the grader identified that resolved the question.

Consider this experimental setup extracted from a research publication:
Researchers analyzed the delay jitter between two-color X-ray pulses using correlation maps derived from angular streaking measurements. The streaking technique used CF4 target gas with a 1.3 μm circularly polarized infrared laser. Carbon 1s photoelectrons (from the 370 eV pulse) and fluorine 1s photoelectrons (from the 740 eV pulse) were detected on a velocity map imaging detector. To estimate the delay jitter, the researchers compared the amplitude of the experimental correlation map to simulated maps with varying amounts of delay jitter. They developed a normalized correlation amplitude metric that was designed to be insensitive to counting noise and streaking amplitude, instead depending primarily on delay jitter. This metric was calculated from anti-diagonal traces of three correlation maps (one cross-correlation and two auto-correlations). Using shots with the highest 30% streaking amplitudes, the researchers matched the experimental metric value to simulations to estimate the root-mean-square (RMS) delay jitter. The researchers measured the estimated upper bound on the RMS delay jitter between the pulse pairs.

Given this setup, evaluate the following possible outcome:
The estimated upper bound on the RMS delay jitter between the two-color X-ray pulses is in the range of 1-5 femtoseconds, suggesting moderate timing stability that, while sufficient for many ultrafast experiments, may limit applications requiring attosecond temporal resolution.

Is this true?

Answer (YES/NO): NO